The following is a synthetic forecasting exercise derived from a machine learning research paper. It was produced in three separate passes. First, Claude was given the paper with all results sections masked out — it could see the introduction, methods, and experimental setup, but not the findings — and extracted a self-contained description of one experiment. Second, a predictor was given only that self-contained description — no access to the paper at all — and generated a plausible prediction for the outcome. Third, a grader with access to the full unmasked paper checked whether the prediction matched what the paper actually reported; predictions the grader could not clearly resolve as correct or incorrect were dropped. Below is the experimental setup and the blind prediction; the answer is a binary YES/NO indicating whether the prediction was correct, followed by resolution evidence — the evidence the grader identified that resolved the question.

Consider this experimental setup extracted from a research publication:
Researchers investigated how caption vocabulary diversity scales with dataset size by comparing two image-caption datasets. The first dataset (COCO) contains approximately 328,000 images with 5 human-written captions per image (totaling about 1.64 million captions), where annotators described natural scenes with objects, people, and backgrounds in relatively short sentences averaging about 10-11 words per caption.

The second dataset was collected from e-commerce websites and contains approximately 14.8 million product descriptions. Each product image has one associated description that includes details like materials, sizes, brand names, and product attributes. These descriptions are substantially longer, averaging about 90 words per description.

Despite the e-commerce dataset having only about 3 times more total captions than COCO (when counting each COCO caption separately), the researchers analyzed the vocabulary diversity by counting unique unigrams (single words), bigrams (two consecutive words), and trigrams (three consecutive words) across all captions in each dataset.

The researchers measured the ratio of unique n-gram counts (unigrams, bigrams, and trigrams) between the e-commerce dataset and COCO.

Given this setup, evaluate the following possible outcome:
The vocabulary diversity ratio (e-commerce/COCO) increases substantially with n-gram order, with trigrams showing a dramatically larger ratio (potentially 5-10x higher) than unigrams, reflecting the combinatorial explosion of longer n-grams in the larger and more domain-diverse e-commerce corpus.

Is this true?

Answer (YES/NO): NO